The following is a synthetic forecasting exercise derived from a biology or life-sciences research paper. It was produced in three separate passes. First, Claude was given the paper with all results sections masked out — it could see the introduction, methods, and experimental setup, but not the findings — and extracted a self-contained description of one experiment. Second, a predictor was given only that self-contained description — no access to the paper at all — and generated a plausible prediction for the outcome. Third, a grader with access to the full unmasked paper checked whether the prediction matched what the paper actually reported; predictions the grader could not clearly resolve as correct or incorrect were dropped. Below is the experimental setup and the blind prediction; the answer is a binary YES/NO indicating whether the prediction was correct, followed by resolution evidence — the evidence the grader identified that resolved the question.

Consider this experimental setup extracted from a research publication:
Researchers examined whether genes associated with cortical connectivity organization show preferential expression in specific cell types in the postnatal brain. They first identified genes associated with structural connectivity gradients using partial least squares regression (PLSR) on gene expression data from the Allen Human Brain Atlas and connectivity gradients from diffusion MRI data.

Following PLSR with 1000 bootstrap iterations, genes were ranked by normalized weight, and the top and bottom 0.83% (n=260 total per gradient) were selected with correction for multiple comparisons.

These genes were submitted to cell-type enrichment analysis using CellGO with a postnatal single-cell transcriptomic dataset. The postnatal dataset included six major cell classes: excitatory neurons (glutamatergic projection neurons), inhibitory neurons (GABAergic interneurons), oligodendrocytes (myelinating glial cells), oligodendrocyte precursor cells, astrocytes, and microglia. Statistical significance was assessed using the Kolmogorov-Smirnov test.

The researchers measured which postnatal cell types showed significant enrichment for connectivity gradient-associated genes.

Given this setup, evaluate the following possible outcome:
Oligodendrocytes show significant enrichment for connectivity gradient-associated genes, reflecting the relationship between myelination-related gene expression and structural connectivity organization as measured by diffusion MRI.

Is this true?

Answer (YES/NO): NO